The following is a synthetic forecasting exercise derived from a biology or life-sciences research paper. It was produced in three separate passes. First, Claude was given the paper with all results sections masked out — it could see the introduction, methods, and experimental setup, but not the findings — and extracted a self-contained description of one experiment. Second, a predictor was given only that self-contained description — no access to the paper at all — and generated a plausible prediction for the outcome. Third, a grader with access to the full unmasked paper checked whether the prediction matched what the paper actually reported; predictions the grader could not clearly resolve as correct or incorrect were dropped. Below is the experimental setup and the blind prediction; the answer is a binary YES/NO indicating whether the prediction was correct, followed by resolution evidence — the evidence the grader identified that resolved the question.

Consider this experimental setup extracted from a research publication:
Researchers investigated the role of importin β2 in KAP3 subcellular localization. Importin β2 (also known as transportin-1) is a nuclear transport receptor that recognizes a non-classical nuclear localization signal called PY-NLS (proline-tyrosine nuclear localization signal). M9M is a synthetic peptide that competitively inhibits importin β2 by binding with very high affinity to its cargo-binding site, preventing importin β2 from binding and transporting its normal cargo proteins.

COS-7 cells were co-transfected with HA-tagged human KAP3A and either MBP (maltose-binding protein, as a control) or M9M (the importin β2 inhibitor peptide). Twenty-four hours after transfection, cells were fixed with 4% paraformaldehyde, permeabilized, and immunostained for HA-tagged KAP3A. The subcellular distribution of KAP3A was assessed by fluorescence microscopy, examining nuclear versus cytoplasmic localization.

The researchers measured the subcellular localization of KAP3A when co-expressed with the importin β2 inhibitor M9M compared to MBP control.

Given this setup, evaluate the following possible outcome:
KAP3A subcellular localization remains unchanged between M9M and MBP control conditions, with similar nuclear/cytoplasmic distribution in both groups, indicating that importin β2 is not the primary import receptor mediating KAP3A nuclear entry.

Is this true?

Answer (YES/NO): YES